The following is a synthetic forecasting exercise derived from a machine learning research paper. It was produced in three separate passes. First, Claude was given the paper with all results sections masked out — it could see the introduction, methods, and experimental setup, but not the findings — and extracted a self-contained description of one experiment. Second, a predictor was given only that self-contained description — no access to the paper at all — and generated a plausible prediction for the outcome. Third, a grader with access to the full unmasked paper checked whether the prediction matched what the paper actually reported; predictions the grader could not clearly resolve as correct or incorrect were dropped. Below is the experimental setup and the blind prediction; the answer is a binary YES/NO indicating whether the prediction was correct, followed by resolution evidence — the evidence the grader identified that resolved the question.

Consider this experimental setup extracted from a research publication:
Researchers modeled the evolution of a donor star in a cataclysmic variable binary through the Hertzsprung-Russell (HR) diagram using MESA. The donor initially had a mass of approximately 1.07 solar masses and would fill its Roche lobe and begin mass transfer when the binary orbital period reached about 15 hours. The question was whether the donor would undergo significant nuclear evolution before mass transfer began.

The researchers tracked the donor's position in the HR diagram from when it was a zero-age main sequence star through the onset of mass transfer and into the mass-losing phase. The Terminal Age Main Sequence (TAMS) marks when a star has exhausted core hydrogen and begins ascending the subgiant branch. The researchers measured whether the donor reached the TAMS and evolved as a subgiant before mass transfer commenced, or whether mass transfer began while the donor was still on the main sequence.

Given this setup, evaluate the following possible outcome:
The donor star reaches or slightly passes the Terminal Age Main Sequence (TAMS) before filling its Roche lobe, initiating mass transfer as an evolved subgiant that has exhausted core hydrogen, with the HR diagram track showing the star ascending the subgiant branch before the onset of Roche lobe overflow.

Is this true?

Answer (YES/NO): YES